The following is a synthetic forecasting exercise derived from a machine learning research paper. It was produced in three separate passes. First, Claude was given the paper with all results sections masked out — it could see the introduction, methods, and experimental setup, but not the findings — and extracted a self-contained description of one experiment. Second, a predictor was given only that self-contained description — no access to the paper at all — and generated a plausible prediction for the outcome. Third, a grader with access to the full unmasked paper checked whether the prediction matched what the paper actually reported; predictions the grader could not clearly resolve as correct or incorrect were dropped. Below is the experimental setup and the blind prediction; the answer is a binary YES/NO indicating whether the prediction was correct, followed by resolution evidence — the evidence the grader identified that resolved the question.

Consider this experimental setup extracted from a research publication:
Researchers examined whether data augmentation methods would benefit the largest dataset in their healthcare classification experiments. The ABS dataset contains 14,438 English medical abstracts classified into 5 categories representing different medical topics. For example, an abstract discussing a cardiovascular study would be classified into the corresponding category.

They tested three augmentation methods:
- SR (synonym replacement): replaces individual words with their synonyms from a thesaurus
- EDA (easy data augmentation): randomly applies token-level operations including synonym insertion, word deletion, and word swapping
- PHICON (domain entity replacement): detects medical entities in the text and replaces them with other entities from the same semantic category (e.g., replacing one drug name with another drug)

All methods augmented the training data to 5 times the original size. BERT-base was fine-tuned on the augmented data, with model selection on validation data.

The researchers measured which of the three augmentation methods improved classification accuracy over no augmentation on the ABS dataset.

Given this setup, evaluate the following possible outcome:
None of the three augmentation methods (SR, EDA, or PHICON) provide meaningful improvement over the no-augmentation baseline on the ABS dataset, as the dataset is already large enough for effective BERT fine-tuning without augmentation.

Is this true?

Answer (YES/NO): NO